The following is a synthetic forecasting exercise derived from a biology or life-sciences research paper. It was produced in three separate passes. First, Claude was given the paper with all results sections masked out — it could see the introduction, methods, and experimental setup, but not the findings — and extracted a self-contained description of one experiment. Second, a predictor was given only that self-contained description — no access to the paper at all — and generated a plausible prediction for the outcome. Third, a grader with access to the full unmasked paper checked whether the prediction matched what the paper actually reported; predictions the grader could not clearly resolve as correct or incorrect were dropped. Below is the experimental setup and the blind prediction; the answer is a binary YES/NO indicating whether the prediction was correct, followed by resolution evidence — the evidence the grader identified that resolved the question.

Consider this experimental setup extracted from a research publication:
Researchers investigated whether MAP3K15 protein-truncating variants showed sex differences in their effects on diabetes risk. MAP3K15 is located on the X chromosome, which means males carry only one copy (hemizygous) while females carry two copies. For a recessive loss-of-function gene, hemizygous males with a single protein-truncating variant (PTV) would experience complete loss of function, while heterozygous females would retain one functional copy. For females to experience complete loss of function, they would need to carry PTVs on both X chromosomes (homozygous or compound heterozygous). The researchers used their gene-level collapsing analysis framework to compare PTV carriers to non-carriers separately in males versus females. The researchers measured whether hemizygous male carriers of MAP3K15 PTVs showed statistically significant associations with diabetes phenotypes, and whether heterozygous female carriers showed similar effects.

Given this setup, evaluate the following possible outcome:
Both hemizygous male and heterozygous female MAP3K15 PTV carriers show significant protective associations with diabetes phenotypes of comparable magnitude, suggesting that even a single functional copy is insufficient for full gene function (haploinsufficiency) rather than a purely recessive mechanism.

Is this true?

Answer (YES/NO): NO